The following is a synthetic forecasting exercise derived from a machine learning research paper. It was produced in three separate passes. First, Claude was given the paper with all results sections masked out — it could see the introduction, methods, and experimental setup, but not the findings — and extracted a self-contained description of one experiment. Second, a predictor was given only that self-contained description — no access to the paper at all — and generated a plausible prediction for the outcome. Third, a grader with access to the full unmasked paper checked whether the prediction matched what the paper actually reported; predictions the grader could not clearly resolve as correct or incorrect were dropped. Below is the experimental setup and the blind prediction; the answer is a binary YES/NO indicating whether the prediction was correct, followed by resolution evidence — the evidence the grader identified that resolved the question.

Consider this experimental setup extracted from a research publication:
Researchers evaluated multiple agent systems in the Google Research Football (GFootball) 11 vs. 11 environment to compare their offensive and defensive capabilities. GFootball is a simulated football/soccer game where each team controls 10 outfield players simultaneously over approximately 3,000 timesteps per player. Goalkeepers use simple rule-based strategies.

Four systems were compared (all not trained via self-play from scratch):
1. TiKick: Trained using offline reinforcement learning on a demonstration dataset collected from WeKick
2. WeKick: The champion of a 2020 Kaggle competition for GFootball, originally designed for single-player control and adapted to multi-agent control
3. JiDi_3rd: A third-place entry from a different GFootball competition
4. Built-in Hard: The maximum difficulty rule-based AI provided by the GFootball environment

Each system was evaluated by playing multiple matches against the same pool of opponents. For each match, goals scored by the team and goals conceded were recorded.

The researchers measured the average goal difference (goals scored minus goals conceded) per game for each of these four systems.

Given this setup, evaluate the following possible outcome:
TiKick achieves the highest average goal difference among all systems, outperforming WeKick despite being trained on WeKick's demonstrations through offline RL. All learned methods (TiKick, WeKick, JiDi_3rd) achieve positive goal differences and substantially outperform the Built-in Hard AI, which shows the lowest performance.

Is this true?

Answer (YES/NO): NO